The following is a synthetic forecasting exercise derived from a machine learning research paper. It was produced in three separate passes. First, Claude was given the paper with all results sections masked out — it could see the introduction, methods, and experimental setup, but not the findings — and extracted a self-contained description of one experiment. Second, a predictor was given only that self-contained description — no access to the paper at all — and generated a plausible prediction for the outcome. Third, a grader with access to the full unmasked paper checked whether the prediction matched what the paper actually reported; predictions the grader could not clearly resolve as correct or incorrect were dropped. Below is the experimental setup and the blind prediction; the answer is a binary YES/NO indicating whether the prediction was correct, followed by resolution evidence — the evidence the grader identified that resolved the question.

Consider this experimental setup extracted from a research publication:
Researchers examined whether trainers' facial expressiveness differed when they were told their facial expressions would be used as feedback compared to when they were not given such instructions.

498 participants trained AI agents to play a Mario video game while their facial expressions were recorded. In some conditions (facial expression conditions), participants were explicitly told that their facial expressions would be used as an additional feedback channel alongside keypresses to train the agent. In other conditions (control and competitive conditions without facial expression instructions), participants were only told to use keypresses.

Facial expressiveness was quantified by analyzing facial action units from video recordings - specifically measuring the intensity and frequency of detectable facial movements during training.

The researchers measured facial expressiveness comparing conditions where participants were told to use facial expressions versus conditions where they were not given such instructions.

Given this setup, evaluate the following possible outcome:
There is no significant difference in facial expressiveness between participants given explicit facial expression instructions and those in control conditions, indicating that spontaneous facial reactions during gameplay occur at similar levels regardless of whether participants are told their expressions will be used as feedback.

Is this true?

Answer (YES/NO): NO